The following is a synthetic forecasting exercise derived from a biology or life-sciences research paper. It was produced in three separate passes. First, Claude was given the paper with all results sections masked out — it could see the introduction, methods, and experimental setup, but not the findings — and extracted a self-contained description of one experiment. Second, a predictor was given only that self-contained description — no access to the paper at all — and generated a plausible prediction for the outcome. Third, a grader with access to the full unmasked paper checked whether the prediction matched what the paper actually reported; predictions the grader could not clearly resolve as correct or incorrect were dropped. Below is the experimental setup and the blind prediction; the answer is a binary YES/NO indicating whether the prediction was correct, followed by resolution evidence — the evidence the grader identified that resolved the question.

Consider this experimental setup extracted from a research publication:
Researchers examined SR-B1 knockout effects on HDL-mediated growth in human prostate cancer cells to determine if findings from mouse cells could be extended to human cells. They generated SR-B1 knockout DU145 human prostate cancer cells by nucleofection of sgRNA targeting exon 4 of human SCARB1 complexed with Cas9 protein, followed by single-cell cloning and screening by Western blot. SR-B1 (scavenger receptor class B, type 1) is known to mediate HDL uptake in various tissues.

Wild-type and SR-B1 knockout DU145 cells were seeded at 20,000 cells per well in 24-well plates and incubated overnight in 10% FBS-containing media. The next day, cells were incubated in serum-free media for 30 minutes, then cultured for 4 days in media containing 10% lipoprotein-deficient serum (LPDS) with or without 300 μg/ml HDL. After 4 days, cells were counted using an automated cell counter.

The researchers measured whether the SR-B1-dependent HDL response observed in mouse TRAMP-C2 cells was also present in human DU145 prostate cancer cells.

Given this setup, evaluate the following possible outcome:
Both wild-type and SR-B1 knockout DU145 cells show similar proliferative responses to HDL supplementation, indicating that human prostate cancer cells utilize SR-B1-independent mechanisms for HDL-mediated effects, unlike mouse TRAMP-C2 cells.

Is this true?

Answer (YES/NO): NO